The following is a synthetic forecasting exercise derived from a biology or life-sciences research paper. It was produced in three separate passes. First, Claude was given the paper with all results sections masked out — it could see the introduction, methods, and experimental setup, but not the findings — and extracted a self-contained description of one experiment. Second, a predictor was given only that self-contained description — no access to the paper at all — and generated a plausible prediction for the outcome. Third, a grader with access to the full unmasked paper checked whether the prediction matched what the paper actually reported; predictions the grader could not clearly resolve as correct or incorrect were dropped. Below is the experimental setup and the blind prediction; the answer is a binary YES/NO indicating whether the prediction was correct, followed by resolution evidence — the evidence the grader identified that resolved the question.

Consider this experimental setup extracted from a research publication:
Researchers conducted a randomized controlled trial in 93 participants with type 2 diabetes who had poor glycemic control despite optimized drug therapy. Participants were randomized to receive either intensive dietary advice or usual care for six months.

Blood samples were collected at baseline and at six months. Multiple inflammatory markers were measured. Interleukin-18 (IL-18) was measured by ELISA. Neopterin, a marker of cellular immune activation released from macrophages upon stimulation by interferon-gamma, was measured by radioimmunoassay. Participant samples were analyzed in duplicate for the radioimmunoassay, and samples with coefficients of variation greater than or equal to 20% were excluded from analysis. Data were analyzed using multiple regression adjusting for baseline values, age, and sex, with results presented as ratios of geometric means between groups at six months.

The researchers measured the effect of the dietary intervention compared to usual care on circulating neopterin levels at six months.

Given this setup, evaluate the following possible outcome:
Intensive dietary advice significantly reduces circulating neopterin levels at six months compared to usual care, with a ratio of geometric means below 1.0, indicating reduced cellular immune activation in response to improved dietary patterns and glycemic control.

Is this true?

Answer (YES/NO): NO